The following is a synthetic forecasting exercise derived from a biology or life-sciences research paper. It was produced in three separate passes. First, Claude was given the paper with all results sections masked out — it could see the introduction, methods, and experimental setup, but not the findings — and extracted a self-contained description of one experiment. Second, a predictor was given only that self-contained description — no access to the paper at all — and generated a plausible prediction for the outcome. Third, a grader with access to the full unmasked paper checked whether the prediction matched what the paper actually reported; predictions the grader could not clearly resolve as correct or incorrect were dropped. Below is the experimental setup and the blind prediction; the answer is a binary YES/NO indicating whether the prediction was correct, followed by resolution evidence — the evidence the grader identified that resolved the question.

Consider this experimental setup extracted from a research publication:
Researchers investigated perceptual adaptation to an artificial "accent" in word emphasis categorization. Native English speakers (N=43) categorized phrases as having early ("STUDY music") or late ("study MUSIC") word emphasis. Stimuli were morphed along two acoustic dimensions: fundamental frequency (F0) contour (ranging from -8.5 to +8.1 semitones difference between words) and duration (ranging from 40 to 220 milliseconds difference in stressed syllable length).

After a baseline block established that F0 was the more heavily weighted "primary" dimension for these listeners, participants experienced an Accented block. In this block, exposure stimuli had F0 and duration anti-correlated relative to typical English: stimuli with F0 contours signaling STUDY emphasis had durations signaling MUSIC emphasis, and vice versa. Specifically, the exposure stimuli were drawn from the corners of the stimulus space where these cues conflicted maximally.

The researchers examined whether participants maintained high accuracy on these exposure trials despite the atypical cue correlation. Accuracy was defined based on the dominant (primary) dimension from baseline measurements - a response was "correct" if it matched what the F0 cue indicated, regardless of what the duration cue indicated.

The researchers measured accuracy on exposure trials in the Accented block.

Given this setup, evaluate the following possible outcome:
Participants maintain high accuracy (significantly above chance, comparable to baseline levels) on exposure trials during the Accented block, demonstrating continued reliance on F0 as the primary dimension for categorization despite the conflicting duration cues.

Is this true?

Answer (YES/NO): YES